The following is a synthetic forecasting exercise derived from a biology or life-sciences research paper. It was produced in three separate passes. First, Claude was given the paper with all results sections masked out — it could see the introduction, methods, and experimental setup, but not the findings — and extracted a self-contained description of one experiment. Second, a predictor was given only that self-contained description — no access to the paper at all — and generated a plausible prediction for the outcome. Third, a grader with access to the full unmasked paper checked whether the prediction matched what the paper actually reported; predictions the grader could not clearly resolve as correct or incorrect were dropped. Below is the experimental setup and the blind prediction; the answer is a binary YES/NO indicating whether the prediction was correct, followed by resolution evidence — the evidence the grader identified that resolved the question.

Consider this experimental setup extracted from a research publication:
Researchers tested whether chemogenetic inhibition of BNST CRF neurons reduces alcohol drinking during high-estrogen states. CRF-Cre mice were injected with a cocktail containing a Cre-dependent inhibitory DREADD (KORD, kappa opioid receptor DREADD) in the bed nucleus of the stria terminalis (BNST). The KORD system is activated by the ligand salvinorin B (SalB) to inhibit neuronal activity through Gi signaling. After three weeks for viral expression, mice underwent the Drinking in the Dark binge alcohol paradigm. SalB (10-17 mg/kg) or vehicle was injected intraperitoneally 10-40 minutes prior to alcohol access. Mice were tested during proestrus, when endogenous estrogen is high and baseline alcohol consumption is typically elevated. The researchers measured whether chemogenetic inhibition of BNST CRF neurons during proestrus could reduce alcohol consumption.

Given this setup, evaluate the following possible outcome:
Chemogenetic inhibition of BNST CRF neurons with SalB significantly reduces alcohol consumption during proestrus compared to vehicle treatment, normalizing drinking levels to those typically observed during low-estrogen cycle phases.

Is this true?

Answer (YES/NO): NO